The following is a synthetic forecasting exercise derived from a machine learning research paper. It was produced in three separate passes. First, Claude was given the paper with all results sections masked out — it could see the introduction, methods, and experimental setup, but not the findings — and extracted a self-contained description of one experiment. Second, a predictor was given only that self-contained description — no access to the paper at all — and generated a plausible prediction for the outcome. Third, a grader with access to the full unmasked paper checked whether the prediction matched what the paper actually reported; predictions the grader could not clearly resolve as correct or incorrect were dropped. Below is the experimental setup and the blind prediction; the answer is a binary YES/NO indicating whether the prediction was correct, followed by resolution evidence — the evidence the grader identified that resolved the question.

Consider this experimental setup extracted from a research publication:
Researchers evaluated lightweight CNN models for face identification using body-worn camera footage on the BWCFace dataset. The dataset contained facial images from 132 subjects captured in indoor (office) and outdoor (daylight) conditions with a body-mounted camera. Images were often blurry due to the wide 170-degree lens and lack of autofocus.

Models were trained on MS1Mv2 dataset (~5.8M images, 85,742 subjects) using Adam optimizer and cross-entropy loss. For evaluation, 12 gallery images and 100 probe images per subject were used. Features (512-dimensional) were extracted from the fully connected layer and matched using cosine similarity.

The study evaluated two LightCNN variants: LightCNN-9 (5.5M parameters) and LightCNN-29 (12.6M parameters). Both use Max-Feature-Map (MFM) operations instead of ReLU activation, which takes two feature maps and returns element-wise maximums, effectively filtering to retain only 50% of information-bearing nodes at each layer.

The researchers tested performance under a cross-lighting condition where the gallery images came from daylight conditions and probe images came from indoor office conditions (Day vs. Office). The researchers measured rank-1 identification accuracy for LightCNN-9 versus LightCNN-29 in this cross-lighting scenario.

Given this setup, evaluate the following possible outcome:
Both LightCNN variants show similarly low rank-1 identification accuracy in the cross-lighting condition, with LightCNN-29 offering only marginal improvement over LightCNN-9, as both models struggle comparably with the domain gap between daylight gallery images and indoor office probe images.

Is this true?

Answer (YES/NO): YES